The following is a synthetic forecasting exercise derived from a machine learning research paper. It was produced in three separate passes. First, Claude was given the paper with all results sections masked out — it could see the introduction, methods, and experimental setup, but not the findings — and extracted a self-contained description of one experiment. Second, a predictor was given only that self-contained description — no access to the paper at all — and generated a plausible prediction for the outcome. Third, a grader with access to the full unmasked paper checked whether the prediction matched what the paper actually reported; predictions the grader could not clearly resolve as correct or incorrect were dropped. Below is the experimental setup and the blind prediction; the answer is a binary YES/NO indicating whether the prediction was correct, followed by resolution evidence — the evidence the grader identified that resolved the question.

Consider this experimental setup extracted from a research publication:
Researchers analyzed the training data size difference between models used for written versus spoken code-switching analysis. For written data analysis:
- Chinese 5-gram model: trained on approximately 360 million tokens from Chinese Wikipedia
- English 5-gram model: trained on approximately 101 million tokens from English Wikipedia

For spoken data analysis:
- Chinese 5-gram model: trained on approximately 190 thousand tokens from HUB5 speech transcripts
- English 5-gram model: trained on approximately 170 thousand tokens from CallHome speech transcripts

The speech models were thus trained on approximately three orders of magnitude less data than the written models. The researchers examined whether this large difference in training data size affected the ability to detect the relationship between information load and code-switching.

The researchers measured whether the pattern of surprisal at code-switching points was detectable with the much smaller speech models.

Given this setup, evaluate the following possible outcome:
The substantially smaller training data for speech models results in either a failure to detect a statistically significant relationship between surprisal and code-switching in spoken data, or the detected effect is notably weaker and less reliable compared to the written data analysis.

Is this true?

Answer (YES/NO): NO